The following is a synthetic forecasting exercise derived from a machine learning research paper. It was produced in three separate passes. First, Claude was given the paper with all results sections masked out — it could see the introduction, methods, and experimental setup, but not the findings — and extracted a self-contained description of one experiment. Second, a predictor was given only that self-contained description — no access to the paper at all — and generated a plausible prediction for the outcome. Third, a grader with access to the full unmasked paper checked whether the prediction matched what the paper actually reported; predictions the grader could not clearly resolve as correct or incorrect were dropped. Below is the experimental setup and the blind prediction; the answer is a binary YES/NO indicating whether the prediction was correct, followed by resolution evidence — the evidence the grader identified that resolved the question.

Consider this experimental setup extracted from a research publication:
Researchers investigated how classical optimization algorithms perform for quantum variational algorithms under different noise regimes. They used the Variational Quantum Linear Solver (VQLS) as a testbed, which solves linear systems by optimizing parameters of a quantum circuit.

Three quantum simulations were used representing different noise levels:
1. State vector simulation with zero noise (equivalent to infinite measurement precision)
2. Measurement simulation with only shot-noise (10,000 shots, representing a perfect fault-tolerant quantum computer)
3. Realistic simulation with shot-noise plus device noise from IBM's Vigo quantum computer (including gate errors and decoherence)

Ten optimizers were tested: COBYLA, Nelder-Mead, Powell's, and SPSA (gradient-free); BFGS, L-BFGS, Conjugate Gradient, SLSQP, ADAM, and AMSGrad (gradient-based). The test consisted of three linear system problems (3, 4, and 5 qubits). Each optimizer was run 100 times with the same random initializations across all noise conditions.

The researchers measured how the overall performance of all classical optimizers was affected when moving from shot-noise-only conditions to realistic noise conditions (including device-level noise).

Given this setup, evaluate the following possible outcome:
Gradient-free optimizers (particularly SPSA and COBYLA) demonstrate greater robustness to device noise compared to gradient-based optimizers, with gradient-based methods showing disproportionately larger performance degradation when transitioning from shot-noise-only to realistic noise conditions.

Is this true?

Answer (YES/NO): NO